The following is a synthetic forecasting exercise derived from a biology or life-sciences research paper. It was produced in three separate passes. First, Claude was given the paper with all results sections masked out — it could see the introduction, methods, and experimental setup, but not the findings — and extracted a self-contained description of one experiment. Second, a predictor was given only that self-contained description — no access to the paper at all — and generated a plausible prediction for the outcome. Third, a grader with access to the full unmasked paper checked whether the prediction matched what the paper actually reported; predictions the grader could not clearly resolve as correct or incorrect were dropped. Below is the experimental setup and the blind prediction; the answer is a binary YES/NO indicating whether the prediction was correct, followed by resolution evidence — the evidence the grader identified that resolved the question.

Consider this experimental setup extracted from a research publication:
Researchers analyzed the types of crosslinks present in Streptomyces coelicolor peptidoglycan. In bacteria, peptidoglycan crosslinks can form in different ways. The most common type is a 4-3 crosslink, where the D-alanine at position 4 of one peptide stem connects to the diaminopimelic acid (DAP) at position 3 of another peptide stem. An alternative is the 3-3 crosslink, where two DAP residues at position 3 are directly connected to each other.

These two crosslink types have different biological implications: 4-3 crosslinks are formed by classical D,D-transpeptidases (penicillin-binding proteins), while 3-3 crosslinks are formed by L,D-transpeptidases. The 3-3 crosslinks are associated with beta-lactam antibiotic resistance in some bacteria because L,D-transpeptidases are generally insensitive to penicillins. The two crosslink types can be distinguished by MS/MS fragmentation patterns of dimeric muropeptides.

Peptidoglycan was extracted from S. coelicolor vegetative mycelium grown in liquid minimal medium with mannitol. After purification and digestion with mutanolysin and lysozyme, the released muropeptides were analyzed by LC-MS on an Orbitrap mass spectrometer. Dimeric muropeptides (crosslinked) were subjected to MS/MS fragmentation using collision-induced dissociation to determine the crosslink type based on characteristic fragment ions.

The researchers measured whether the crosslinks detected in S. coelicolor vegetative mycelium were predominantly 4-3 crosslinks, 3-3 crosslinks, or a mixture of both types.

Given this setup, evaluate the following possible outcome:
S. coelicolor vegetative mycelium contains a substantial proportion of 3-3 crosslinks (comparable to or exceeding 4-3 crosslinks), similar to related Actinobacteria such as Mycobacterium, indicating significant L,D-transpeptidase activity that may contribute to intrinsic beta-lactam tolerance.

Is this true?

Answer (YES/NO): YES